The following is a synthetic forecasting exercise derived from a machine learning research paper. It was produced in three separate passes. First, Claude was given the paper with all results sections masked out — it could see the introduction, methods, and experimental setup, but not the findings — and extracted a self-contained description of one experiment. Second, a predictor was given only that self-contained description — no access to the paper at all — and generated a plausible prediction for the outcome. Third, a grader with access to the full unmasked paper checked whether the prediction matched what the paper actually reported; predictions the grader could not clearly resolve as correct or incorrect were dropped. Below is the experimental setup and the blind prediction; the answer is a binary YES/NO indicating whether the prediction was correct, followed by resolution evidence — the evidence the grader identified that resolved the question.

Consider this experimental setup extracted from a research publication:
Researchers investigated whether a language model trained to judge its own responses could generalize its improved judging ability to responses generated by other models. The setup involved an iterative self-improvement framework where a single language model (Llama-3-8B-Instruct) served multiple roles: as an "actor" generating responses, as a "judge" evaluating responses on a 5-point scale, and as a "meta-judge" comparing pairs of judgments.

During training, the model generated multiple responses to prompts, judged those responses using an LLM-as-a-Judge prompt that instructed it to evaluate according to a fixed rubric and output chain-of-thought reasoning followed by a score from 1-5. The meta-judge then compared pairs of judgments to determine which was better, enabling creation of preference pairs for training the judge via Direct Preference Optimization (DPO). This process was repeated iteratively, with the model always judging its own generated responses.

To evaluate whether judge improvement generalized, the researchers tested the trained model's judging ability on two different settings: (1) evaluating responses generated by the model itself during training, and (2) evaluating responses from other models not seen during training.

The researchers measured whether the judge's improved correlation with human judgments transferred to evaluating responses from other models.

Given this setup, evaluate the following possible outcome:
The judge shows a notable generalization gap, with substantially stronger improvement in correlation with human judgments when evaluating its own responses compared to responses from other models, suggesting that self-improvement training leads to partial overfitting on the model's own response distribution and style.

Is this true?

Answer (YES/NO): YES